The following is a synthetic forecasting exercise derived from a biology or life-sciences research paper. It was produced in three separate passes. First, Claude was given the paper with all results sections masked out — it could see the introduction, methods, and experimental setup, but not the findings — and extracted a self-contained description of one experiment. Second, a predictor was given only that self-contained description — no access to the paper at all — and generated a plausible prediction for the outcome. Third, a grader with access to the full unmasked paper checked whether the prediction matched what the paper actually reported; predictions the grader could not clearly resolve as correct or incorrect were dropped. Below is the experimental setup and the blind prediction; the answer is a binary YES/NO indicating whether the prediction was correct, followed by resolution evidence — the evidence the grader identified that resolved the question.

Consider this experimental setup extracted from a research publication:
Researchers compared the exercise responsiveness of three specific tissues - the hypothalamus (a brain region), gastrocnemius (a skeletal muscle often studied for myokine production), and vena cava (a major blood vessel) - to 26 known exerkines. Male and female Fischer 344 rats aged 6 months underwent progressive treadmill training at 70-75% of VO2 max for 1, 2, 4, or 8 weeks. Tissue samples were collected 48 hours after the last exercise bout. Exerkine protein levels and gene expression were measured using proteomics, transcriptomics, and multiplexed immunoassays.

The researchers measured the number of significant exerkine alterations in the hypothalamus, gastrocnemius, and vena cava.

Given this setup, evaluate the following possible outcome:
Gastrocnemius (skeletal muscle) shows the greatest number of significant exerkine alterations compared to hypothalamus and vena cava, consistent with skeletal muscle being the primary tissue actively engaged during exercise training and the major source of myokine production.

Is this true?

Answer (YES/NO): NO